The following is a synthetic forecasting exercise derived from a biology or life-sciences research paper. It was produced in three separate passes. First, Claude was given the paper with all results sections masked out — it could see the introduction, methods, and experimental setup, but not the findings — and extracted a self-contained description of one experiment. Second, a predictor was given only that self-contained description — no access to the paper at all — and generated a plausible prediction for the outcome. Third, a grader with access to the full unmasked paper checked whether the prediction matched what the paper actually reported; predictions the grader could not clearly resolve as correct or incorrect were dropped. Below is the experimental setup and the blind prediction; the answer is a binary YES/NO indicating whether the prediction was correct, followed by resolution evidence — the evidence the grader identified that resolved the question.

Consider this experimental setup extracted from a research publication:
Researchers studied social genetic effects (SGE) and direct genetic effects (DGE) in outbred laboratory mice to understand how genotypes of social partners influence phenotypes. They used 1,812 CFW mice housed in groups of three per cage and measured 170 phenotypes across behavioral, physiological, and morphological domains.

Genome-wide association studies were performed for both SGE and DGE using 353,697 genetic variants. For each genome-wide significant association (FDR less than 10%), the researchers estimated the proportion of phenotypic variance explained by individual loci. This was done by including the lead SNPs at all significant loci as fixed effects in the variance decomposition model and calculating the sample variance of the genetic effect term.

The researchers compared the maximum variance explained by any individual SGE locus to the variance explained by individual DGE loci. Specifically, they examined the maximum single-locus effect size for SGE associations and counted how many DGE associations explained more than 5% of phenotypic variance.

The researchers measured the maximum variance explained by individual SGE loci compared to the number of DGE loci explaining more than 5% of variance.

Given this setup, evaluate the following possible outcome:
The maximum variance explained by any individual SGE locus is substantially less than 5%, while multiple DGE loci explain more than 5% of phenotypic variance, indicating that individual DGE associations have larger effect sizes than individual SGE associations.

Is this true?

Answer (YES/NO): YES